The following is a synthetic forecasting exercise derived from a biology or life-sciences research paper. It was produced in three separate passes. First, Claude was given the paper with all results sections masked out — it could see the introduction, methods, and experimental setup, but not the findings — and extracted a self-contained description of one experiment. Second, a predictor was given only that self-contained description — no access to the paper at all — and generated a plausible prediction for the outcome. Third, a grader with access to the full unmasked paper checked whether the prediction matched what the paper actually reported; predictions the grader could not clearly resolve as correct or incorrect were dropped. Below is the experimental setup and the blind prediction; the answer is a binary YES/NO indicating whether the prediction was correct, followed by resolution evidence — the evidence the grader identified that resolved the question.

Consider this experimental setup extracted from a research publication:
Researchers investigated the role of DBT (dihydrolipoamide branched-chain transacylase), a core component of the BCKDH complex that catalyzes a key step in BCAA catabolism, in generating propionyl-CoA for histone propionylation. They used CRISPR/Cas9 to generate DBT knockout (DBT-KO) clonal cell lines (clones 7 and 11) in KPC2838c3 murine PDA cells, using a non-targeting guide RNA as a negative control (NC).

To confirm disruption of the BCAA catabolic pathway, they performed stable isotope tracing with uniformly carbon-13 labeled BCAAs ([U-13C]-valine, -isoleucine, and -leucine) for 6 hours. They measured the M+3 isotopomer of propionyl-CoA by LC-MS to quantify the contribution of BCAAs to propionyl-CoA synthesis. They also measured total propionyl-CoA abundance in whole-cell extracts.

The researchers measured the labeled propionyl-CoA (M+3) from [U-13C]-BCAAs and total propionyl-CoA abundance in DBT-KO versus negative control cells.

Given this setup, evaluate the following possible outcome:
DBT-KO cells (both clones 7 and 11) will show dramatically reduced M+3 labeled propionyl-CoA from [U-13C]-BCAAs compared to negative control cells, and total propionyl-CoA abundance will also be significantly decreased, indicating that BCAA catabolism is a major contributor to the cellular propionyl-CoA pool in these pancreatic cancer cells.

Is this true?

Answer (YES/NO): YES